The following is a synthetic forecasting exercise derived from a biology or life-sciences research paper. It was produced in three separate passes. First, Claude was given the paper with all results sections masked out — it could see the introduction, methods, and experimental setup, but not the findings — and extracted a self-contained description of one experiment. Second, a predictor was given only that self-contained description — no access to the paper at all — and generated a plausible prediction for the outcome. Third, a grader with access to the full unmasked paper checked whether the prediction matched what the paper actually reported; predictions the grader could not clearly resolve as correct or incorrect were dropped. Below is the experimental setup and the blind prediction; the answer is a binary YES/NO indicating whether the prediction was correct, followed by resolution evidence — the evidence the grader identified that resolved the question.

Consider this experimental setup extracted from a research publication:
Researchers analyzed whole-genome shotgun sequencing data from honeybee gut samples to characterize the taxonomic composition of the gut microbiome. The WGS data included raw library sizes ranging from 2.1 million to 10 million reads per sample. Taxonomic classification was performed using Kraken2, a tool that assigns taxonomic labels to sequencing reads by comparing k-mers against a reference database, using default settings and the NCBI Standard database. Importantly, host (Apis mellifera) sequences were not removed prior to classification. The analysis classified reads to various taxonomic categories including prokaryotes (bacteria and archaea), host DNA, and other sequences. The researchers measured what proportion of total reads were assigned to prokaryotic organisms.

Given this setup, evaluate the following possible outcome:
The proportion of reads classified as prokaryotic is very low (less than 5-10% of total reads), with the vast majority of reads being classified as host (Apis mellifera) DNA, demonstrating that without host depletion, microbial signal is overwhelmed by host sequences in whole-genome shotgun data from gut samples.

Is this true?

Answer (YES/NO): YES